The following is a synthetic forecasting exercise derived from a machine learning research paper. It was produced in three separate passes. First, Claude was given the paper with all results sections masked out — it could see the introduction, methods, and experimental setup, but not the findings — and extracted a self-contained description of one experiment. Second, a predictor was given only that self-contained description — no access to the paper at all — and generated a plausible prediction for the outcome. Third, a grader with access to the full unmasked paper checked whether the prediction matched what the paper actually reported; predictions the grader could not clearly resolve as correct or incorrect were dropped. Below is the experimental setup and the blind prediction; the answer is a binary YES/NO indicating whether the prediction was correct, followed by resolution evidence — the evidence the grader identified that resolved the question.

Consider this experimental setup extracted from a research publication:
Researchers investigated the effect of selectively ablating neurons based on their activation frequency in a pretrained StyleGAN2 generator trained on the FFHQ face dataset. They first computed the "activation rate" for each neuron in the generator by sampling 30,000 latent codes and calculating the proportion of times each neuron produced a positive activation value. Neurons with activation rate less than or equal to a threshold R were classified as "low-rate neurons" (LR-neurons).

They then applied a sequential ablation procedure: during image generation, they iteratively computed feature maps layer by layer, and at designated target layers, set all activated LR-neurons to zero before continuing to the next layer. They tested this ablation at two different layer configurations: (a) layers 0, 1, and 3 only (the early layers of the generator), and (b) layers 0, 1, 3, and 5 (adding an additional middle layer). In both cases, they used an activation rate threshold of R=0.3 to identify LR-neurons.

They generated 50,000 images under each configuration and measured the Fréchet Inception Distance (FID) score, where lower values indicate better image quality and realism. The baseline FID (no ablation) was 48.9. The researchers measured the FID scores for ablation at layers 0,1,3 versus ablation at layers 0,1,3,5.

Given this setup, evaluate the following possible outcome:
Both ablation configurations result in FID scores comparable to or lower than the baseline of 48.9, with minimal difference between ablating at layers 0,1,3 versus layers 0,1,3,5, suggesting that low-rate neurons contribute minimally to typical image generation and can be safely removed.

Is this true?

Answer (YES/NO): NO